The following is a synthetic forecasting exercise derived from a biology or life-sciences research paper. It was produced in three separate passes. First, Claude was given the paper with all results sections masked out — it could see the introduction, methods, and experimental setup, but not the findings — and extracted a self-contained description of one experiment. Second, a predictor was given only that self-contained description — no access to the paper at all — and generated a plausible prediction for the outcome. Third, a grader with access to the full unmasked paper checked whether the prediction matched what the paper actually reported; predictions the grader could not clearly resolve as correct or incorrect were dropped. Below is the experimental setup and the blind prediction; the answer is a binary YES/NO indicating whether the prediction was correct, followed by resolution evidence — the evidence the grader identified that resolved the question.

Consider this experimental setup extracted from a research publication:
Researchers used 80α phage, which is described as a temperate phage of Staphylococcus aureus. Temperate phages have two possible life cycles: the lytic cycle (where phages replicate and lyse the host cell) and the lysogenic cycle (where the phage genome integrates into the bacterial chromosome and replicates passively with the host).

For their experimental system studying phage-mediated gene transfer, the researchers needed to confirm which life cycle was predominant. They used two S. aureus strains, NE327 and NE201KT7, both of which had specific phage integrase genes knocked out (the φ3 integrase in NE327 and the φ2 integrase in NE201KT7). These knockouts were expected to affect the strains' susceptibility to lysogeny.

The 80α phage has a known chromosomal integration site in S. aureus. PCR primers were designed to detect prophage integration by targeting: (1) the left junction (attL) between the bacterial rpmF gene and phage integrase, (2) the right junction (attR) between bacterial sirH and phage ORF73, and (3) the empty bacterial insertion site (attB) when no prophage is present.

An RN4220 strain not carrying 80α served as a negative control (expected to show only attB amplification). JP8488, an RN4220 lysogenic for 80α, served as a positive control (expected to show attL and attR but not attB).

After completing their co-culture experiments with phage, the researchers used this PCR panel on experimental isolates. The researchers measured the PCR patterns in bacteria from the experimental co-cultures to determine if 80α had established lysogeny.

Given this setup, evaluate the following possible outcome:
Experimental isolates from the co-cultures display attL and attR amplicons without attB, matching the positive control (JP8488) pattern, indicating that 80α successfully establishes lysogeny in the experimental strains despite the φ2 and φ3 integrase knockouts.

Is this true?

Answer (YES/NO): NO